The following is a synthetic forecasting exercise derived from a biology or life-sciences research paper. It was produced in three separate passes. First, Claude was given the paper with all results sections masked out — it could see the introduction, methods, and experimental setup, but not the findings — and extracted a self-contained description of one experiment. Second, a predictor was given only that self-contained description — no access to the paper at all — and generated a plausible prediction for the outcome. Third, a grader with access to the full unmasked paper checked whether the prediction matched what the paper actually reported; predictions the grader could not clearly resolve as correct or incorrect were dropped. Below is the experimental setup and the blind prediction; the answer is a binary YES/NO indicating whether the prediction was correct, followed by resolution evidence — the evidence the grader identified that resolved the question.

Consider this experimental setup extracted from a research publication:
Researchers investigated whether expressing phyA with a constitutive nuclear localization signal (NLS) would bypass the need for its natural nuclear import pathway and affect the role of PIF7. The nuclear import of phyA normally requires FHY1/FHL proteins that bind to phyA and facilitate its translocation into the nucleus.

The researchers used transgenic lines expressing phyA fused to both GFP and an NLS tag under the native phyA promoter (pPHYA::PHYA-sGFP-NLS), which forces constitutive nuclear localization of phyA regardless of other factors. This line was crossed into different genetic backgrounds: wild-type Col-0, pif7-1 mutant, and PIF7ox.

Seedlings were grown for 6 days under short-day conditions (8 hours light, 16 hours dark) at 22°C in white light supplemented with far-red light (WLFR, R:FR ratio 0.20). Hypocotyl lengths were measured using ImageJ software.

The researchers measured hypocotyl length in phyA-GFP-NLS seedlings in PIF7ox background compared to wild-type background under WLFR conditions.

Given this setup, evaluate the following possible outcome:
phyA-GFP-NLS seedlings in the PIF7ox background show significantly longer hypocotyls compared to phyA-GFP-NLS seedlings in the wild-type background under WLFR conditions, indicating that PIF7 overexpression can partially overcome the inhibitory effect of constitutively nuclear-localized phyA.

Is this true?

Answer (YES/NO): NO